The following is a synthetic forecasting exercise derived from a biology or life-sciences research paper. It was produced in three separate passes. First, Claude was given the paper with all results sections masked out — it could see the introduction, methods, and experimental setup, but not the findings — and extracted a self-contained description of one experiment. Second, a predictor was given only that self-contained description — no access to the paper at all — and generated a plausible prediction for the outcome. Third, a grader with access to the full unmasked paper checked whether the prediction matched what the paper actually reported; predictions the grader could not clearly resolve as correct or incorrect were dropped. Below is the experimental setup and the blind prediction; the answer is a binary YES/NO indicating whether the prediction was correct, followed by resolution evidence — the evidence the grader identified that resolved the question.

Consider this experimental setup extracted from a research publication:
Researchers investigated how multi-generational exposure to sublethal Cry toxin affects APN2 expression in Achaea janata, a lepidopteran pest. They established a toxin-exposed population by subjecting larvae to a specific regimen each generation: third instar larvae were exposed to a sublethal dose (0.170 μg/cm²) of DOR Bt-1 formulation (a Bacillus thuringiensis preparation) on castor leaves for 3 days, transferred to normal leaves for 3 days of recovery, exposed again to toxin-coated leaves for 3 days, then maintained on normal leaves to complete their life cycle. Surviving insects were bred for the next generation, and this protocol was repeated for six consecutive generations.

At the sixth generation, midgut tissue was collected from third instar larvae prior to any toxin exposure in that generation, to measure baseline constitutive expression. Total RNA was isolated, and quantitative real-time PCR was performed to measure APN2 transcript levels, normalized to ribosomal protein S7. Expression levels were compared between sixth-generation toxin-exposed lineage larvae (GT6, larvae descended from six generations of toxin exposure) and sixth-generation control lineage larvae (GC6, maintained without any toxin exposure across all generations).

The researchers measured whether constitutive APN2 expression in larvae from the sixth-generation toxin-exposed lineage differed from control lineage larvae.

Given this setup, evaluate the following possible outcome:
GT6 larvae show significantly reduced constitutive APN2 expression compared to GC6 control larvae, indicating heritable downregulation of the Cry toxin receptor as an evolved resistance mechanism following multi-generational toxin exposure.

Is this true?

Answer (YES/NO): YES